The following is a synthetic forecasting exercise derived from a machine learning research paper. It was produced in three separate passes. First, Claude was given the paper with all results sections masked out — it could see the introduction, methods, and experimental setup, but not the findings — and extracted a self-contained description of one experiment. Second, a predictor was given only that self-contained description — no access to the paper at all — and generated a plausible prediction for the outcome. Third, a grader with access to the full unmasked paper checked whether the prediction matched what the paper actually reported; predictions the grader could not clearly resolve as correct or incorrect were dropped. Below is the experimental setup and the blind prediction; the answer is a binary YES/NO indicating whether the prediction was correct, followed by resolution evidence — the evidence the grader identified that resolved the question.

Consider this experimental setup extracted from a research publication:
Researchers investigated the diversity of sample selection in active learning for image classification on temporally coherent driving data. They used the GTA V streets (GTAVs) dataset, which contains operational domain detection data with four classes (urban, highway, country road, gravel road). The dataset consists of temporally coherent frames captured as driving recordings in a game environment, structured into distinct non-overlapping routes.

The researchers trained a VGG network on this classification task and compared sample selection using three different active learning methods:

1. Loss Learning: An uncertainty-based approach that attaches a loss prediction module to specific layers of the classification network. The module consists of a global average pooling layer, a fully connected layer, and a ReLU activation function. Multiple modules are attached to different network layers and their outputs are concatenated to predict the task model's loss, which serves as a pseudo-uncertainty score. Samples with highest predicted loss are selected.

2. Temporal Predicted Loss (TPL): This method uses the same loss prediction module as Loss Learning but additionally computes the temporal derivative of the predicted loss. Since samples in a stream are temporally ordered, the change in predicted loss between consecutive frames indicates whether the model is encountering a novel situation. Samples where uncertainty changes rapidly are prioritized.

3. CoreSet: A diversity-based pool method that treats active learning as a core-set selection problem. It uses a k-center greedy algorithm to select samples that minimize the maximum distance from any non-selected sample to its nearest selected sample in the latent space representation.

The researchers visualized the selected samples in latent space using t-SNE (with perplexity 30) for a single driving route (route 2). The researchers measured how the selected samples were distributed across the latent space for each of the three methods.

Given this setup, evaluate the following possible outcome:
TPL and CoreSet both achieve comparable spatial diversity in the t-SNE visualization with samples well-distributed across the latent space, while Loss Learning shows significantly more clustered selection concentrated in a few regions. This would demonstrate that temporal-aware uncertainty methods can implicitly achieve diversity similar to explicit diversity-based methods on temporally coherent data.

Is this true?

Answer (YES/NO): YES